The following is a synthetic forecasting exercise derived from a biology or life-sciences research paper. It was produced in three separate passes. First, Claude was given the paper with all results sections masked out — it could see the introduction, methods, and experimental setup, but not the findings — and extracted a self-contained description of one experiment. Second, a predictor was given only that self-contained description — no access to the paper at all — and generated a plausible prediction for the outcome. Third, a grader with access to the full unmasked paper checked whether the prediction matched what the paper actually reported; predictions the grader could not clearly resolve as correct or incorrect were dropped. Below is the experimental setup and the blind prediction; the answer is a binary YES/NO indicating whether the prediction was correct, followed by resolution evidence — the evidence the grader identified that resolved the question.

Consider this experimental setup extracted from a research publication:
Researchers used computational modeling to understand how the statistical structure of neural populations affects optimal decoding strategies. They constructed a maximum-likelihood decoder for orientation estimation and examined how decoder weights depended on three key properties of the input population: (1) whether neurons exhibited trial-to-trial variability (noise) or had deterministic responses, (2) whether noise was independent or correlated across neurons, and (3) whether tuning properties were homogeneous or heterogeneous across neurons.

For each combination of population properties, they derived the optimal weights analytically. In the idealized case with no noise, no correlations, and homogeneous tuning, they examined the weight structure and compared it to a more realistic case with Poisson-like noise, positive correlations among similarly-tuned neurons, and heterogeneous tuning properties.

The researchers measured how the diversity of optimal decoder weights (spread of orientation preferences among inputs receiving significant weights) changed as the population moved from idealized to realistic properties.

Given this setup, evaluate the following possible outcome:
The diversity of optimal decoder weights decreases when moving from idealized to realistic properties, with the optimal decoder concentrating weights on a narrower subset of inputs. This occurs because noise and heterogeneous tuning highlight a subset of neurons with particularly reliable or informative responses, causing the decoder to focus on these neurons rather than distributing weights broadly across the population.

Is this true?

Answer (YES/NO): NO